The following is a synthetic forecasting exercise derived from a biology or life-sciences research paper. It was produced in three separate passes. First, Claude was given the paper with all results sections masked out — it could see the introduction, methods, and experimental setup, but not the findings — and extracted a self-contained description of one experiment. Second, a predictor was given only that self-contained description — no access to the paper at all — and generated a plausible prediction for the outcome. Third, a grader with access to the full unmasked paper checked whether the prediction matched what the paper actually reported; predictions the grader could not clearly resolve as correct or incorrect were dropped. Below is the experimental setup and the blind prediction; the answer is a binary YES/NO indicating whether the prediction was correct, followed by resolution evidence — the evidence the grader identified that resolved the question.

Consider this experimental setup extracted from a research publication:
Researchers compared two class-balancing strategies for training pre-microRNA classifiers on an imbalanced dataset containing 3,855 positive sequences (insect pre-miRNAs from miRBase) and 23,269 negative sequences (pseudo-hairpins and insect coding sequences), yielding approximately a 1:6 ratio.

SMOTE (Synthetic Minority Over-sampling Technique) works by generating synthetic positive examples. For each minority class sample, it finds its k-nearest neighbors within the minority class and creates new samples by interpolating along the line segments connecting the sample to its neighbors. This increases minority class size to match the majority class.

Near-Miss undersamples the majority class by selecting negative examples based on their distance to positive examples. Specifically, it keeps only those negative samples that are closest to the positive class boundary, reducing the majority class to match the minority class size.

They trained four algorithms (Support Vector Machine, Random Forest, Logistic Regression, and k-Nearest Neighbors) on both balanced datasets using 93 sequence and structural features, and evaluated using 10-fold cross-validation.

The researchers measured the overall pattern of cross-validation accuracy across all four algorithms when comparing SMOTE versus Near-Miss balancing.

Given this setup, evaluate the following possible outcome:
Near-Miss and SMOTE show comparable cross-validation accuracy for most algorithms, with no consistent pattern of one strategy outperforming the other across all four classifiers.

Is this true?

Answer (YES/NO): NO